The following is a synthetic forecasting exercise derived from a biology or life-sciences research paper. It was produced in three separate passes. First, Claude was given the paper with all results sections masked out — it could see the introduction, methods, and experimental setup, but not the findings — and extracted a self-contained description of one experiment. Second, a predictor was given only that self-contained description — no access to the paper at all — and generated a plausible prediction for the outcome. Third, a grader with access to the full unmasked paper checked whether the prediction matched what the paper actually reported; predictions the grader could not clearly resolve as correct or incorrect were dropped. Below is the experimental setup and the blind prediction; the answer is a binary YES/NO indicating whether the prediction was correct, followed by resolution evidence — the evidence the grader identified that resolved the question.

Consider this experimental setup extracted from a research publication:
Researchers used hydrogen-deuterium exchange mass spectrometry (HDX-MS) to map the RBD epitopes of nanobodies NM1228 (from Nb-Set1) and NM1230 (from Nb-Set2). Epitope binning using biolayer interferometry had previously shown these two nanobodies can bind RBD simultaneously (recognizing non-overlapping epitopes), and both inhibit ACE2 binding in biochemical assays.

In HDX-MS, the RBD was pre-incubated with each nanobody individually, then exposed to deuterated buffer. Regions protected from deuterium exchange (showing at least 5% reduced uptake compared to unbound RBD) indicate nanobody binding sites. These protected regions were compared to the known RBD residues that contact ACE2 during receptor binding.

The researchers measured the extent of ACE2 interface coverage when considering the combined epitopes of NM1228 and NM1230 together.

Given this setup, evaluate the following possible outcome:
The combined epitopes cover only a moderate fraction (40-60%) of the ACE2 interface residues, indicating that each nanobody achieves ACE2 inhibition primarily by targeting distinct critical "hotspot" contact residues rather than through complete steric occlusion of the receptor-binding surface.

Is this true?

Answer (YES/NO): NO